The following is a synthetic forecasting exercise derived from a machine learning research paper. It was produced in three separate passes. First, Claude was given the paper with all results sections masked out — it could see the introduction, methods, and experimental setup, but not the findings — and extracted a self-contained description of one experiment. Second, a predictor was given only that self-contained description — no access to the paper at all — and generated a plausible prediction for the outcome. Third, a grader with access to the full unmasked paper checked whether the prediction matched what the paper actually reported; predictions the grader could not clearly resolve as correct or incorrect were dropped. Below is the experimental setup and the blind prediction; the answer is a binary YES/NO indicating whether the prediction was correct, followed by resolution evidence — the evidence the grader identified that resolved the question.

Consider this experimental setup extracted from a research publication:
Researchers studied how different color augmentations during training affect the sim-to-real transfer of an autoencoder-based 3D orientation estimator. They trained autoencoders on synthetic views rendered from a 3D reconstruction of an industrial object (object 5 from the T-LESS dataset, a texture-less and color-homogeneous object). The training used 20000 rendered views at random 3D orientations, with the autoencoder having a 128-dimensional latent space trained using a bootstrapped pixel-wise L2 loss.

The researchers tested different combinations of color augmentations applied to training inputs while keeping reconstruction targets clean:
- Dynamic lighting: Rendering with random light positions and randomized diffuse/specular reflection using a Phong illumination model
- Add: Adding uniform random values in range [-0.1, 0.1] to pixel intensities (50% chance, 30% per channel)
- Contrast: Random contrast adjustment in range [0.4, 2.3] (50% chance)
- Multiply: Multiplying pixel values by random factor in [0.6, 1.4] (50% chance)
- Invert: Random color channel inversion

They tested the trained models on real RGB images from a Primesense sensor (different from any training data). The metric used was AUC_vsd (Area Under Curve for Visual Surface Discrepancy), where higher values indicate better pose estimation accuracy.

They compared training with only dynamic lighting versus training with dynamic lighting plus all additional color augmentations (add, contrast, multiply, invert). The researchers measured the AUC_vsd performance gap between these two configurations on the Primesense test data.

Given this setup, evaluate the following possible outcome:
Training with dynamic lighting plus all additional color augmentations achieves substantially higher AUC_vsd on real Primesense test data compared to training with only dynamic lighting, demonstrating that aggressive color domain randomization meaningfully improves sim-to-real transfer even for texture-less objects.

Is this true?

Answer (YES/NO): YES